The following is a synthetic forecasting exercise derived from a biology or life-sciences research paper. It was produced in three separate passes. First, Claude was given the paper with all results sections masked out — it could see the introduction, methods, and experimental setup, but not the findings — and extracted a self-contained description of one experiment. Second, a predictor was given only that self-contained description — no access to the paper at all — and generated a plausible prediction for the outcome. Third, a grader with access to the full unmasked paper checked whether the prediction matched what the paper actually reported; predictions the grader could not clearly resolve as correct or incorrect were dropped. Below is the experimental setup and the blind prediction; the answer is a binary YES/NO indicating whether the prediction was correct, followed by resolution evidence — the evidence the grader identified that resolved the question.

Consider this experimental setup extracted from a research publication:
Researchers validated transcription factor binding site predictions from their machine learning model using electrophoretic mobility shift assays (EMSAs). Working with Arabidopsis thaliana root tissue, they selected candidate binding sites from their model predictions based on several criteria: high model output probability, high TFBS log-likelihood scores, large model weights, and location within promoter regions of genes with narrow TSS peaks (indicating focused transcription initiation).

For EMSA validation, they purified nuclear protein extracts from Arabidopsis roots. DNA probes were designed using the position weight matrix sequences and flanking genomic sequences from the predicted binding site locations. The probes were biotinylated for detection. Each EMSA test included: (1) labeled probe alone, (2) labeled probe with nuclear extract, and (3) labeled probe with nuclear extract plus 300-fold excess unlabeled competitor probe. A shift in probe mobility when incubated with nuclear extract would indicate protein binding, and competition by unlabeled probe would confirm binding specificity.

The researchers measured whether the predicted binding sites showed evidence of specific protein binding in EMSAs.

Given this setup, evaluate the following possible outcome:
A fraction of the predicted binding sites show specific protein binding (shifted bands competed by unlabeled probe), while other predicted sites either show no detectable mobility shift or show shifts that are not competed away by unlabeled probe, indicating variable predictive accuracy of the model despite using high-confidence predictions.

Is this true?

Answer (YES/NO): NO